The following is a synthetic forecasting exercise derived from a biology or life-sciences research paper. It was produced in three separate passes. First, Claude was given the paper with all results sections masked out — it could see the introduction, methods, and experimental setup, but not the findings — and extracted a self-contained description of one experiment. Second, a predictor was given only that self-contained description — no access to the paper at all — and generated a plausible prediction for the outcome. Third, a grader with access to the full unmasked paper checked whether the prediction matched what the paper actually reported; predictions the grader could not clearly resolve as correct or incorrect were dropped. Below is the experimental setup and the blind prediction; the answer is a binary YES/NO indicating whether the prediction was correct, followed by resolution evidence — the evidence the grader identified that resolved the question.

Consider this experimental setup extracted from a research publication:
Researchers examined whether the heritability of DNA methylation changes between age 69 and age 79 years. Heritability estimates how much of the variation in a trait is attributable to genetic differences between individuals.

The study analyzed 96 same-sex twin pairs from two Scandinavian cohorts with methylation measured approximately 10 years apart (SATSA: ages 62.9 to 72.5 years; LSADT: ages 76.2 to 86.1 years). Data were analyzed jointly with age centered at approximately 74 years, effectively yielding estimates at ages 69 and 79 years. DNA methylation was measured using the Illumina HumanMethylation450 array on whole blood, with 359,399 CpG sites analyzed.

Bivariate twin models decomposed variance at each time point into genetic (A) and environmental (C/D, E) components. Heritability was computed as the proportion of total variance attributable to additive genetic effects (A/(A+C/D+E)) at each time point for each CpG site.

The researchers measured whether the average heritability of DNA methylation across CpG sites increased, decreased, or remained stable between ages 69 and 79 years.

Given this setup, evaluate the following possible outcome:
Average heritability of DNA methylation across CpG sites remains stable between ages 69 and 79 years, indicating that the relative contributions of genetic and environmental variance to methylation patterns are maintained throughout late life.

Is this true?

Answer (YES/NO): NO